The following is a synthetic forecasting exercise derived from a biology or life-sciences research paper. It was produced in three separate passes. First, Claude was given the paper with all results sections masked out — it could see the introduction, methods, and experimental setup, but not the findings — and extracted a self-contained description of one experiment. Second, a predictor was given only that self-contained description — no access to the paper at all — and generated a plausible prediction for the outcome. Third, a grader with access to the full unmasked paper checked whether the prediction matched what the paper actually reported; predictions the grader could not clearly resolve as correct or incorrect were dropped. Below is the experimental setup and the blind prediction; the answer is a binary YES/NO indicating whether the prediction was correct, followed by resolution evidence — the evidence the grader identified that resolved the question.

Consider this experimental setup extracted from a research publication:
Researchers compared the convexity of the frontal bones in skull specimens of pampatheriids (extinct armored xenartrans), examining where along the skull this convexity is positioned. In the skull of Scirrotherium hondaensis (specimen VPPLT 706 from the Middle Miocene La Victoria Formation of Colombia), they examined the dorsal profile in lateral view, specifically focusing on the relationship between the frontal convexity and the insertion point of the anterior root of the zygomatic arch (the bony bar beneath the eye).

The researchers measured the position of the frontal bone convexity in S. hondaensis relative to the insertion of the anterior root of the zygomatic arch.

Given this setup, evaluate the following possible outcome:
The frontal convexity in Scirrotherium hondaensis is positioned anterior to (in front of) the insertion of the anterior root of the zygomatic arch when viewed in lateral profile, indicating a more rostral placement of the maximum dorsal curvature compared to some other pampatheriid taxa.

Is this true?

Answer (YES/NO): NO